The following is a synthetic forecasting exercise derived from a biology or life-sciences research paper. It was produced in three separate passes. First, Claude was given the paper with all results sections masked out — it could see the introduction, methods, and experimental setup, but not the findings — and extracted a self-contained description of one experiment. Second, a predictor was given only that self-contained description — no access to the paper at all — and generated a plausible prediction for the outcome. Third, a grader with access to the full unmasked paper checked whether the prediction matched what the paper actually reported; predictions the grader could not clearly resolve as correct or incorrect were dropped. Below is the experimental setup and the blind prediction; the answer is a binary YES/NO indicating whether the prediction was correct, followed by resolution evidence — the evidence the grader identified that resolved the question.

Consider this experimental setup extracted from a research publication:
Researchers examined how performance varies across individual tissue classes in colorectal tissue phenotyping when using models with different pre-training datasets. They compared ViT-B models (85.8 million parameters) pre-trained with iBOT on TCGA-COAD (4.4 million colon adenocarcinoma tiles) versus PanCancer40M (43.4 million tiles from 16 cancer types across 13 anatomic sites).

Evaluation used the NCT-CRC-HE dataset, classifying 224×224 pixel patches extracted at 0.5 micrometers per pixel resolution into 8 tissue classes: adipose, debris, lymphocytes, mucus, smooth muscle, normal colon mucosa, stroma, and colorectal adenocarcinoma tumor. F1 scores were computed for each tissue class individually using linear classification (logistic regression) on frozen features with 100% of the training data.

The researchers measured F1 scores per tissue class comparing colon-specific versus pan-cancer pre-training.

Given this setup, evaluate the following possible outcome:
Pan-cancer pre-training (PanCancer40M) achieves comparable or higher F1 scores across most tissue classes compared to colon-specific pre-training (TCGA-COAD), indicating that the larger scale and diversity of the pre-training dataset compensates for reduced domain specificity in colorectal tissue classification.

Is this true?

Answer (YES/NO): NO